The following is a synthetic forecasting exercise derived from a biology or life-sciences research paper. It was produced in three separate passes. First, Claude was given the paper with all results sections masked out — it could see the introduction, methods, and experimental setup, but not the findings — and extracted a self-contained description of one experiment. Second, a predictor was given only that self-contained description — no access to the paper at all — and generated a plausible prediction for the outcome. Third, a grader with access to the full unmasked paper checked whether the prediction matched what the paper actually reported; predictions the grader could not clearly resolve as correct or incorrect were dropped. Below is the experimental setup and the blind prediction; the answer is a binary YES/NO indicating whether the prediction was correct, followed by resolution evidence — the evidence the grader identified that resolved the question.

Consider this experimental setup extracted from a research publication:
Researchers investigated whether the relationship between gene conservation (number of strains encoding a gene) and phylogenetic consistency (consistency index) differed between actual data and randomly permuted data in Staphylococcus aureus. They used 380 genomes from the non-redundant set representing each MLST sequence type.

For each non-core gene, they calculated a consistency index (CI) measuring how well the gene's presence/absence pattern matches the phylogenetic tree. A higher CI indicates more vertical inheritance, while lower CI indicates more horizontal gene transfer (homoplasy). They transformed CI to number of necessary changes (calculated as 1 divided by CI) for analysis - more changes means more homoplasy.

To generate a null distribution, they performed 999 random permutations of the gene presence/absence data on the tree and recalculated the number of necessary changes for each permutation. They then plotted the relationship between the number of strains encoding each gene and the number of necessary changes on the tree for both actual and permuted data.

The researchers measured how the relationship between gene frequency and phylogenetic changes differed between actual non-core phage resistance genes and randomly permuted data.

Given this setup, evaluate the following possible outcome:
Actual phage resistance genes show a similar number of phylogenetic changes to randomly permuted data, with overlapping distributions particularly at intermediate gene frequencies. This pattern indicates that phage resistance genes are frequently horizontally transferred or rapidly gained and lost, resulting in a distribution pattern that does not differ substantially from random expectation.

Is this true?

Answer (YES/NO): NO